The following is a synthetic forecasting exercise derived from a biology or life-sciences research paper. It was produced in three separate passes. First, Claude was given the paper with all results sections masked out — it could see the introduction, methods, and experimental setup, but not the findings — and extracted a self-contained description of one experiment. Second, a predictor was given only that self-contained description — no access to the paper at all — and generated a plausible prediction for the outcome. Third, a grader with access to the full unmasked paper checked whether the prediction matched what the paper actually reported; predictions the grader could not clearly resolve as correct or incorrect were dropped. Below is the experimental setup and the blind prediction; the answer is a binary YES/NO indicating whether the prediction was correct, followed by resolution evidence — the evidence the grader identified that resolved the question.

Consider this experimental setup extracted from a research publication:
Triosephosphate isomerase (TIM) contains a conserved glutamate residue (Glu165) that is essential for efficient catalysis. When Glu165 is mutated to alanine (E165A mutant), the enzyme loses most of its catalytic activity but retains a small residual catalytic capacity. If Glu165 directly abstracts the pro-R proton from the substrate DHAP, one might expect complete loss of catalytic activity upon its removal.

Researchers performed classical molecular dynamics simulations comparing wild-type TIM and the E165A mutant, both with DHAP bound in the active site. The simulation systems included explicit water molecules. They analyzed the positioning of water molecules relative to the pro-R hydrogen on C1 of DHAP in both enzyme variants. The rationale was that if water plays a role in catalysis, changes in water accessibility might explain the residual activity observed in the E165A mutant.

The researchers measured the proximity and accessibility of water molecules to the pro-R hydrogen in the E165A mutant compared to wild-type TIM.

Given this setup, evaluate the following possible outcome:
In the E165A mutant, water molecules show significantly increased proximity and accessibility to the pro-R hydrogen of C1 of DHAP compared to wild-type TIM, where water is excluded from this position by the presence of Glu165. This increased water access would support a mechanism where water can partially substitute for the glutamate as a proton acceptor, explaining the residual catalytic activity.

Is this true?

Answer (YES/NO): NO